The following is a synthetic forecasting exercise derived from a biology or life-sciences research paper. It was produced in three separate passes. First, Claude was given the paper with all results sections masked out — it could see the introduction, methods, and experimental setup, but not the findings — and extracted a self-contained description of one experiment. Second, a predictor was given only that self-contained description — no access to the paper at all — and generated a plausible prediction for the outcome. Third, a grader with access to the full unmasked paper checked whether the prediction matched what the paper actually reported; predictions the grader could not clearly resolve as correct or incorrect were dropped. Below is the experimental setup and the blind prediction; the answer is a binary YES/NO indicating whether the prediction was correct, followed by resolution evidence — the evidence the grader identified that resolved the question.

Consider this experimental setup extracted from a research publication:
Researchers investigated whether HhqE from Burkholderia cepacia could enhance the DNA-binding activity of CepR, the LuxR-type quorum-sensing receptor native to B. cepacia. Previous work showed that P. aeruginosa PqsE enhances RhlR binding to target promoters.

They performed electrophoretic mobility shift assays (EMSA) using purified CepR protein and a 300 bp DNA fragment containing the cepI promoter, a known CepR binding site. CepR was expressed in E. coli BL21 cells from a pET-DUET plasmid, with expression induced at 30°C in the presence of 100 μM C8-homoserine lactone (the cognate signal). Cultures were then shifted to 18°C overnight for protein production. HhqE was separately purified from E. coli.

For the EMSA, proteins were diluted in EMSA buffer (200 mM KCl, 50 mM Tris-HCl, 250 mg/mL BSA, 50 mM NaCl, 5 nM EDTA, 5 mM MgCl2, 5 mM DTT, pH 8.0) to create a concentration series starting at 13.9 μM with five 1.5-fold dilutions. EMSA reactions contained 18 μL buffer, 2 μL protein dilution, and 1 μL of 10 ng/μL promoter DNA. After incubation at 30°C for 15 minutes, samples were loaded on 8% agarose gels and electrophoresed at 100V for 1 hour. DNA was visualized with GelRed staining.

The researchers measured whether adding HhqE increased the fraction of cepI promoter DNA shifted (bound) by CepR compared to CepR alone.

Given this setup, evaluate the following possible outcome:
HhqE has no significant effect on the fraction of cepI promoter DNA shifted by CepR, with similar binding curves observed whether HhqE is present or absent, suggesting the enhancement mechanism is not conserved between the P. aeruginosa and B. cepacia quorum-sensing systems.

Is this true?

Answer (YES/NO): YES